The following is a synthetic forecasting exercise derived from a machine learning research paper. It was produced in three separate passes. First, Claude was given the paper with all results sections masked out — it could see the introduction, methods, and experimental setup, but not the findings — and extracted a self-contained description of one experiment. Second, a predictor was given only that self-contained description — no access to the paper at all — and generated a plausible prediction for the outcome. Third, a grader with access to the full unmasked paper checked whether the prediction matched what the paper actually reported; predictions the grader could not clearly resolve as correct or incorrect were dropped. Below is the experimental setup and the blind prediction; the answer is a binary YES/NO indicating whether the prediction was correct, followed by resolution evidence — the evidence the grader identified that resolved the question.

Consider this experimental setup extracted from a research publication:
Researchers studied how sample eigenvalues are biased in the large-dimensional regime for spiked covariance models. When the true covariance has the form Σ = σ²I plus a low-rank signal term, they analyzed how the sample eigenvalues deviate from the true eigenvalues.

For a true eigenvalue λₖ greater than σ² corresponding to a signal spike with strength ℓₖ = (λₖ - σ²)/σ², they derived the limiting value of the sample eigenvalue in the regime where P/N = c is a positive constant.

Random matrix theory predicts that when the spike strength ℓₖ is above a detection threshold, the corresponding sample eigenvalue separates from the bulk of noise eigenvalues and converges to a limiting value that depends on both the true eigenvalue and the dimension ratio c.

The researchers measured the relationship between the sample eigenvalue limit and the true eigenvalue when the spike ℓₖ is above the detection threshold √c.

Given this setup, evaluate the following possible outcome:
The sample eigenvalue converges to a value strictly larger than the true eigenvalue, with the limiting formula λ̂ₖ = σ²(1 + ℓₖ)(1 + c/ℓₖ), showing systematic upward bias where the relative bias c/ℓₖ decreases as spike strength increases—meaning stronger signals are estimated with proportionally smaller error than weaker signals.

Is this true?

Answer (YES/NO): YES